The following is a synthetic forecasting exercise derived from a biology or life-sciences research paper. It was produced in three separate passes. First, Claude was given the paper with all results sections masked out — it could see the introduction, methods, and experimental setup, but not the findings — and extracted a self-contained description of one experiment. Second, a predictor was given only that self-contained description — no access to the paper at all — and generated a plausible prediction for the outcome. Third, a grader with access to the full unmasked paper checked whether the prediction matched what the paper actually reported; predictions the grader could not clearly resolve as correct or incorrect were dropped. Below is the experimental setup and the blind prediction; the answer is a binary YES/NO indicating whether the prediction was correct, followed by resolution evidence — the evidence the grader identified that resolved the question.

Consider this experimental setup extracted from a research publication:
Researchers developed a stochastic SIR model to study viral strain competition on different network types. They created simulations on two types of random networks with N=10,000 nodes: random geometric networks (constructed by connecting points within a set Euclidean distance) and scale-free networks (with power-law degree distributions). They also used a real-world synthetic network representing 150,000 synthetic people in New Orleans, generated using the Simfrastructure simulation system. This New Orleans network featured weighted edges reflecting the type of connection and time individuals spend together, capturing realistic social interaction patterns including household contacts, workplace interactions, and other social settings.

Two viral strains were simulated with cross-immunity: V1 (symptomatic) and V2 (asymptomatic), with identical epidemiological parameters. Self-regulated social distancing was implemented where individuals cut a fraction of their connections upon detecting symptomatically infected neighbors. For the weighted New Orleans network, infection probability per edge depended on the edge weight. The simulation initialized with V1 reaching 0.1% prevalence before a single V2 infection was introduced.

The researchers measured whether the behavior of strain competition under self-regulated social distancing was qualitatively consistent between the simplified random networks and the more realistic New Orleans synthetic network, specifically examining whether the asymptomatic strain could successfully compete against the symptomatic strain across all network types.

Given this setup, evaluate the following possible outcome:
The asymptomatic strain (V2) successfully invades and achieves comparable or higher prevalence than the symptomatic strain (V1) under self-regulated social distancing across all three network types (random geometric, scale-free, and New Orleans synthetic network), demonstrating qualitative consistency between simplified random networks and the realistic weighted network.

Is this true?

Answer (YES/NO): YES